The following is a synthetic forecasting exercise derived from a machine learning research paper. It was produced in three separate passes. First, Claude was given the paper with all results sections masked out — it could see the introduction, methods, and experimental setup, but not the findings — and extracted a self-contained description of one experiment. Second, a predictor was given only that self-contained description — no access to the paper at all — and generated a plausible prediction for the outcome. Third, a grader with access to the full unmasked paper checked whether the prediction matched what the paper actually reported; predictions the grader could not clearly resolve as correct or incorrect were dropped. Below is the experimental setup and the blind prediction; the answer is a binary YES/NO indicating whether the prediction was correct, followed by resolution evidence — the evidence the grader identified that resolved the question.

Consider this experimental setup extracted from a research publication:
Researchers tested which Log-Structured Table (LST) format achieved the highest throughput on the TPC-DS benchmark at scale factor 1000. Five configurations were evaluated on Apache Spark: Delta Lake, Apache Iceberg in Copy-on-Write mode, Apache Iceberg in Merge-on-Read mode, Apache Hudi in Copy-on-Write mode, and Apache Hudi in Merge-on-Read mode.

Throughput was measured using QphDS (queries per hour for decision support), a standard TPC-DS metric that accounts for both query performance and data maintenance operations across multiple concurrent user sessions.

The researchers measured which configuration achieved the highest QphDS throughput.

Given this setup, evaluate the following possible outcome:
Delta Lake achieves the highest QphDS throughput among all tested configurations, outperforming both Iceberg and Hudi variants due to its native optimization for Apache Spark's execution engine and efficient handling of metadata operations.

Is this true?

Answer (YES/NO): NO